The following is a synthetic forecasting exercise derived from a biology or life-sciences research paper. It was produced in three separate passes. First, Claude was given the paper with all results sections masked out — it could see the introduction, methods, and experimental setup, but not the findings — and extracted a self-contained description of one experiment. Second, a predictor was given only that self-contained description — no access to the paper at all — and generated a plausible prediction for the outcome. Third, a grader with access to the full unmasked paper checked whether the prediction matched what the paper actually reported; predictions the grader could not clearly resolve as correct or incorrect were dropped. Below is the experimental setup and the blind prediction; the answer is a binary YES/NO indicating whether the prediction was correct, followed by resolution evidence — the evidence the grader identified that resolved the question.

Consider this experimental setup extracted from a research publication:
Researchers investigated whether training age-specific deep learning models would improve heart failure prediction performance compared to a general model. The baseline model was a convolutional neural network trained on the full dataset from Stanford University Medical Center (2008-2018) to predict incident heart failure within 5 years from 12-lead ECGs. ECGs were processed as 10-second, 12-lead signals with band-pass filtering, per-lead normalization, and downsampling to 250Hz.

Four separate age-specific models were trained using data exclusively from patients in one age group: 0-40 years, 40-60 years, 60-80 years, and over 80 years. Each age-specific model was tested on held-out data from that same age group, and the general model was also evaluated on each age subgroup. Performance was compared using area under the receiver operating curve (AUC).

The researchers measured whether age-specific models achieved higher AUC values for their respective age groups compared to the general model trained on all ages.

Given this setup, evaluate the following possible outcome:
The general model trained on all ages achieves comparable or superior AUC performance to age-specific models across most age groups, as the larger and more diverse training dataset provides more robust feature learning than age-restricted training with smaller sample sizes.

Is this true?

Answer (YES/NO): YES